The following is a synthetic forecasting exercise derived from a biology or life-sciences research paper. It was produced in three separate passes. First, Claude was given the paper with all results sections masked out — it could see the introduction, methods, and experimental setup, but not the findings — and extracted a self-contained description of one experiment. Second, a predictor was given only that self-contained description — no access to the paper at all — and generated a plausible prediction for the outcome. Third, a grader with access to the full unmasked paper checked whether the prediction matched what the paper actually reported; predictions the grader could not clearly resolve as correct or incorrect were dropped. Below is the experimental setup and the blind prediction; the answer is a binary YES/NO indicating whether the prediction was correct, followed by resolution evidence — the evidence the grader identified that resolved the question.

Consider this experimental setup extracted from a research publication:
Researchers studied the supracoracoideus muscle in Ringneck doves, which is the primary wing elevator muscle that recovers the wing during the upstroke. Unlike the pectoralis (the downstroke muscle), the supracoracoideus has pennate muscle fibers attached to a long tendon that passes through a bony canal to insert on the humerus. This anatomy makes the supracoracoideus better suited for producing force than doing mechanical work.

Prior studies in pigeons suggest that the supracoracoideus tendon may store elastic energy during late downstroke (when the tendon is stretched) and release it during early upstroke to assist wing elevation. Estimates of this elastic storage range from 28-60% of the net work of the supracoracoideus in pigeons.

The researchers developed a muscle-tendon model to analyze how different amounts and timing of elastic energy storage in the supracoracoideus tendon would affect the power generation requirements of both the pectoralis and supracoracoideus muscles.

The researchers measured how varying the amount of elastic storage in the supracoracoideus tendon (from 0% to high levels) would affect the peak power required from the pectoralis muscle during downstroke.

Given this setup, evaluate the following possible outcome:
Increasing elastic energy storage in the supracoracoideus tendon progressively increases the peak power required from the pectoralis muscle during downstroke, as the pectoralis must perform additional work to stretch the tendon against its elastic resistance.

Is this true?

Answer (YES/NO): NO